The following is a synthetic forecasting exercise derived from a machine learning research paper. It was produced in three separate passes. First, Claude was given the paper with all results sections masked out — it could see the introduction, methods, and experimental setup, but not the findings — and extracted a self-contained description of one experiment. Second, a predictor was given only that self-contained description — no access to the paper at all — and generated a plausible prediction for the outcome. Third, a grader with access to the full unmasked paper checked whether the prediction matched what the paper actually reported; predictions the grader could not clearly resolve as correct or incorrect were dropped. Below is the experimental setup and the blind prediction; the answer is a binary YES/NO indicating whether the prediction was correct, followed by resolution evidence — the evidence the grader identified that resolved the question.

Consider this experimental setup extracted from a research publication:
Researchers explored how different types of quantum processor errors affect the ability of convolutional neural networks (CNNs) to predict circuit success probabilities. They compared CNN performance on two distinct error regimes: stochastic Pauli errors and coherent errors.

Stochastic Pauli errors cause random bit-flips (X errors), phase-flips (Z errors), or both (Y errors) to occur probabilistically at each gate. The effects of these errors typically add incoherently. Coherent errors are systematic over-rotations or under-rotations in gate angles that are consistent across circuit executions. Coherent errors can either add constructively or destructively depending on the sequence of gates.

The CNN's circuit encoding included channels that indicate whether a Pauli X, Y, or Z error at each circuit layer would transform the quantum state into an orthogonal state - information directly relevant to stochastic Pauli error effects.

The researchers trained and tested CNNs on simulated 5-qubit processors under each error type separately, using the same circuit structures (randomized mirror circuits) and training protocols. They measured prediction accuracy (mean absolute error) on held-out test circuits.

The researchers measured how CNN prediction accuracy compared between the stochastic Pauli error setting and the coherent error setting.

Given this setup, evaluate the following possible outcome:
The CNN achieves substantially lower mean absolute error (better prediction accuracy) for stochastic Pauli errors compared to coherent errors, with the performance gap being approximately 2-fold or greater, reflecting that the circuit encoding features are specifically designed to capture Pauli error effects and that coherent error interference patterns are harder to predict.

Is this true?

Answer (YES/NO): YES